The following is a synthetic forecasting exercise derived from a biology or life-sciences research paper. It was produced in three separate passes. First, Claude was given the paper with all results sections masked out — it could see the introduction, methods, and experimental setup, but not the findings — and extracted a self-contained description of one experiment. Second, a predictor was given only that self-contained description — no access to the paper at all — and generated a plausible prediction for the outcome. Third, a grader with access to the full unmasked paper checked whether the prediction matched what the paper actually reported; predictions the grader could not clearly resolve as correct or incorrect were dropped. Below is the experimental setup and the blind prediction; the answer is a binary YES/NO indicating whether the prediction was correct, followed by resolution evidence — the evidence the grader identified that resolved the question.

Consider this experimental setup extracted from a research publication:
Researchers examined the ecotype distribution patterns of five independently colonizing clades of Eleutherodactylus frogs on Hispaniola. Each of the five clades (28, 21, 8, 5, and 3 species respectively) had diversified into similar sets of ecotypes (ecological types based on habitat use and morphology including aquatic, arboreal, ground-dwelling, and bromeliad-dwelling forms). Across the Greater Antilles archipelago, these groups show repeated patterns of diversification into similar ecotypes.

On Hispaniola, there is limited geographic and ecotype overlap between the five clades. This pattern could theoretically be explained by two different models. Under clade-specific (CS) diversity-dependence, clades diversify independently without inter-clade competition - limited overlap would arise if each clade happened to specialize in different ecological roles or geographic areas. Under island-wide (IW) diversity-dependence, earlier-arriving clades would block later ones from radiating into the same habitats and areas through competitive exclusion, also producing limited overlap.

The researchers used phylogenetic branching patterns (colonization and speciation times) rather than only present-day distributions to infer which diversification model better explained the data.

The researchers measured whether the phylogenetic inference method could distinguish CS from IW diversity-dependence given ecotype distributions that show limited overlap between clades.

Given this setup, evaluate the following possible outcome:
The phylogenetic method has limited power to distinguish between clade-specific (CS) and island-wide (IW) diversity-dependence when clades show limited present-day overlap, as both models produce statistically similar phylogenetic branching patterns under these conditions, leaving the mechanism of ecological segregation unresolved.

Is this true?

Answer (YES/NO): NO